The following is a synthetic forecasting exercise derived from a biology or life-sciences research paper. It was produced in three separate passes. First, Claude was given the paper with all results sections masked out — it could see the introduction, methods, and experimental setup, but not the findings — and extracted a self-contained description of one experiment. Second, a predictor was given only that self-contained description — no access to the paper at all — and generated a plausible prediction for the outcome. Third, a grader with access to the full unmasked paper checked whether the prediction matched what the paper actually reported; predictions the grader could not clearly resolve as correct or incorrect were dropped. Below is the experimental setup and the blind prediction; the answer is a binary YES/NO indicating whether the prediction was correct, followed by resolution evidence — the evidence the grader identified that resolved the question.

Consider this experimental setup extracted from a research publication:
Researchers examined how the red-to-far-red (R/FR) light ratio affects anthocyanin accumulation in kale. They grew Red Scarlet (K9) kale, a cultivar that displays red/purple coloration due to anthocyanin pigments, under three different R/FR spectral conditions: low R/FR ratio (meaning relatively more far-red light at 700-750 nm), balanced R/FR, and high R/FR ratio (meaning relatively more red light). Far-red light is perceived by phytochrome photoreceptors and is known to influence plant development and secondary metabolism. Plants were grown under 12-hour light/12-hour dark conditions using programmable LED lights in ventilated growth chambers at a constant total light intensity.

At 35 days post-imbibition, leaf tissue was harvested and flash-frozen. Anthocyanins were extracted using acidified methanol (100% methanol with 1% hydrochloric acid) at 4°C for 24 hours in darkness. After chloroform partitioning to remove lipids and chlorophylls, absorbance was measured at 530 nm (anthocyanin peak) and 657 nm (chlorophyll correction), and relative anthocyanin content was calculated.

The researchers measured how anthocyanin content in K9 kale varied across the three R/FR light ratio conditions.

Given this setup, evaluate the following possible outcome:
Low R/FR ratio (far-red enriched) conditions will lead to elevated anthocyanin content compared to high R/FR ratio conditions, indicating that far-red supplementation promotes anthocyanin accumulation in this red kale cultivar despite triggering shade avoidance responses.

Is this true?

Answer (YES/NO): NO